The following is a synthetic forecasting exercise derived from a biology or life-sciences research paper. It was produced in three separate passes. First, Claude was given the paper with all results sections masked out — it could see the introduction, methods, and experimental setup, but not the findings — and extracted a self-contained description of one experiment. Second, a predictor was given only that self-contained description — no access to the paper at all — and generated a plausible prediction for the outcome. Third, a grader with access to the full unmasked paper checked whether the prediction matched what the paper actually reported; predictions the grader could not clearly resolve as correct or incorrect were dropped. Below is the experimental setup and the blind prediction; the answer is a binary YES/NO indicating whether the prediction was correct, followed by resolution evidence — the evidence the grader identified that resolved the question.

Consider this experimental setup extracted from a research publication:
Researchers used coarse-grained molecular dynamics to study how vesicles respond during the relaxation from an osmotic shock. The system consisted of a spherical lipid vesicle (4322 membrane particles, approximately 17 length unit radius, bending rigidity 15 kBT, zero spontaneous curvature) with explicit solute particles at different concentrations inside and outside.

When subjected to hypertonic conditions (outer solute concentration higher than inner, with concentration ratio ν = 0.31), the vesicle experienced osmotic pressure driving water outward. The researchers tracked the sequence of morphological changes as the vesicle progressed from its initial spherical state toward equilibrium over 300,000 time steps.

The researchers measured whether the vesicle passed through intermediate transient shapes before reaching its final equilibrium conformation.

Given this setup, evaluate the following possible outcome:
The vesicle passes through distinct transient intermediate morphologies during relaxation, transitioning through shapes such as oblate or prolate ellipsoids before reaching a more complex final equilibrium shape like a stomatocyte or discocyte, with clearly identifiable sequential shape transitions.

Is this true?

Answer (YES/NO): YES